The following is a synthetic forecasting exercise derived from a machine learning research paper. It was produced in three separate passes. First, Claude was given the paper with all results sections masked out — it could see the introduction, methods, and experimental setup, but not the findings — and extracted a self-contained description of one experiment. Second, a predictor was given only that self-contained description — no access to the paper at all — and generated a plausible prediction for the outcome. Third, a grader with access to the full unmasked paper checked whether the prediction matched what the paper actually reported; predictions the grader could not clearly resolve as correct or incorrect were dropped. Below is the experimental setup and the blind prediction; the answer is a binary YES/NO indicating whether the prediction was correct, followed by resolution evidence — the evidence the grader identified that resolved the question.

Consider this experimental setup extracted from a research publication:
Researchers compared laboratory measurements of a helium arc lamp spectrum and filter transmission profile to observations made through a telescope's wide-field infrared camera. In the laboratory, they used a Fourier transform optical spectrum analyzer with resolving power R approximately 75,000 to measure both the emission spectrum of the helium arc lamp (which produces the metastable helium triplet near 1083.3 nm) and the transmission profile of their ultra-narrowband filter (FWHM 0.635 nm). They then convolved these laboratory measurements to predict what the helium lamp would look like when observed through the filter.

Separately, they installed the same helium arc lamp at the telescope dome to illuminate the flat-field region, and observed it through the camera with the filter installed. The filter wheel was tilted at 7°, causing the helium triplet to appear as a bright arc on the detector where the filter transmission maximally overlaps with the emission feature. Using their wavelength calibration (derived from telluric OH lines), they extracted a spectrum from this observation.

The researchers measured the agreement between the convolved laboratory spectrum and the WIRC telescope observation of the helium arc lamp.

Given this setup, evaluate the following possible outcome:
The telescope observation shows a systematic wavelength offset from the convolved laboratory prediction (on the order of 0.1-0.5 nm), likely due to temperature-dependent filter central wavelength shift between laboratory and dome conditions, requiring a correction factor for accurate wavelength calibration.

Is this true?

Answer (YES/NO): NO